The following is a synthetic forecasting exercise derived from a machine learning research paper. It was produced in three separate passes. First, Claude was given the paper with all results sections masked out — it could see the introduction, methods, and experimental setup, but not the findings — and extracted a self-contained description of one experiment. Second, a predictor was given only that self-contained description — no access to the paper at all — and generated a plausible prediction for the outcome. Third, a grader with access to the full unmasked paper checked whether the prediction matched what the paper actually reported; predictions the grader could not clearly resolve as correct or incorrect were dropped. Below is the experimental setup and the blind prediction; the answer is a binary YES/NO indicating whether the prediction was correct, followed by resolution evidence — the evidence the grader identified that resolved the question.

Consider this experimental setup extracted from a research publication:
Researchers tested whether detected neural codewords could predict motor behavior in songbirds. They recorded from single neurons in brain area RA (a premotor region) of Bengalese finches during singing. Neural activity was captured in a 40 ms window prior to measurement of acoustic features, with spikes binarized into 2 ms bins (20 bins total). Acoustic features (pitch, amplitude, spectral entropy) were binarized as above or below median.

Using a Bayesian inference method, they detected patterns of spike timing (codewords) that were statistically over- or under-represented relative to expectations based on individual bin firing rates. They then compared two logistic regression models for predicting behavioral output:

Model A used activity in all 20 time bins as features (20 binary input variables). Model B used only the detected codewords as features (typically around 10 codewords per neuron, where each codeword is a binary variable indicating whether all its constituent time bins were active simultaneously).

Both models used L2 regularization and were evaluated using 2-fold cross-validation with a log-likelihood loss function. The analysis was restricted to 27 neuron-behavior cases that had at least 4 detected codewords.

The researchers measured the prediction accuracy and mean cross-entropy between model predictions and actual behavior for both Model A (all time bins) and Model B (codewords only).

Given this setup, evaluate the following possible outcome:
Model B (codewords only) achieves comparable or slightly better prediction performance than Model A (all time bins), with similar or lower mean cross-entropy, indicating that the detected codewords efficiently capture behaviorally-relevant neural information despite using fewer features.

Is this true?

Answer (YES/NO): YES